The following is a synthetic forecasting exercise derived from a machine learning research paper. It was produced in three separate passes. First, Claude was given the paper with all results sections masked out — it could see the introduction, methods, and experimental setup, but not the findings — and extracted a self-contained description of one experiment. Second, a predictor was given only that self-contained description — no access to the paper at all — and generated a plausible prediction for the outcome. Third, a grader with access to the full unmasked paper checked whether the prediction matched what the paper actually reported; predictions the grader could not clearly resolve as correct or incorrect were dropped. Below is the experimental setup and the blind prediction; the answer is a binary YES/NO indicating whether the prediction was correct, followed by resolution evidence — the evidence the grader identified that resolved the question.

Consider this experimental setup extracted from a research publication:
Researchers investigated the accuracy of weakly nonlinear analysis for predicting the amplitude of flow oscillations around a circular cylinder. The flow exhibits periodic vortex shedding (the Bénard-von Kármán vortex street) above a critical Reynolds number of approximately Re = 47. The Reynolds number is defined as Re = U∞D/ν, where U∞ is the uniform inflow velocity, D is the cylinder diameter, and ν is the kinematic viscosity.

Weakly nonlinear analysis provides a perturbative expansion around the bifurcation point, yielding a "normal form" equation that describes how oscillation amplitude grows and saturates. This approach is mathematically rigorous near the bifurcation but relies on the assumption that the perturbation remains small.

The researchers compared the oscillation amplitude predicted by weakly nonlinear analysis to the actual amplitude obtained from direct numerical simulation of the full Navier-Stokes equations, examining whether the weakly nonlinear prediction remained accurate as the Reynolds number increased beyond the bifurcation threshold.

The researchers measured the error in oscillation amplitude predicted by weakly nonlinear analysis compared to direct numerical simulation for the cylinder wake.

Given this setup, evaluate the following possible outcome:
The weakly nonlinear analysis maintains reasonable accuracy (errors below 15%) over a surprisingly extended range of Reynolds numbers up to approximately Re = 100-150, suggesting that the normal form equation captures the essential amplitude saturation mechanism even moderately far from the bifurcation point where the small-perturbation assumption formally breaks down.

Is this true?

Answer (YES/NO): NO